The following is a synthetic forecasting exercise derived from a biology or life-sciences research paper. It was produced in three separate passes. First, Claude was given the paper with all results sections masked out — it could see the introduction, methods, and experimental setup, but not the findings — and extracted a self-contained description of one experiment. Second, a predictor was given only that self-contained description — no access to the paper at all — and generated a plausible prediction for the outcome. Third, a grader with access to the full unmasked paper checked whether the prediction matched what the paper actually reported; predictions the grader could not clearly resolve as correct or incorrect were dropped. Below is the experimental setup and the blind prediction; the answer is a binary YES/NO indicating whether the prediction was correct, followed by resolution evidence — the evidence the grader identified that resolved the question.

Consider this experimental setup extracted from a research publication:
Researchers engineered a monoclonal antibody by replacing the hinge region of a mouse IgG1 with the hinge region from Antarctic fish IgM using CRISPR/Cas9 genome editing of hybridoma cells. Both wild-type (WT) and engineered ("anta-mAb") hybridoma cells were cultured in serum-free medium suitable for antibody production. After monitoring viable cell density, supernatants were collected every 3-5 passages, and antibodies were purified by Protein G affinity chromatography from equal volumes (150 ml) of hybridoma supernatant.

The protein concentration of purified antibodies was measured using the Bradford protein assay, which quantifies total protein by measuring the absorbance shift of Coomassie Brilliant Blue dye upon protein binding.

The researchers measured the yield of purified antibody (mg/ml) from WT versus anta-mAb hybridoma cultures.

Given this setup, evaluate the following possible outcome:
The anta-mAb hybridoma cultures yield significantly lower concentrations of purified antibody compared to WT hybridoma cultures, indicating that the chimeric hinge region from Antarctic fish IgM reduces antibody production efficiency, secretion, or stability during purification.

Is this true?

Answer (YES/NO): NO